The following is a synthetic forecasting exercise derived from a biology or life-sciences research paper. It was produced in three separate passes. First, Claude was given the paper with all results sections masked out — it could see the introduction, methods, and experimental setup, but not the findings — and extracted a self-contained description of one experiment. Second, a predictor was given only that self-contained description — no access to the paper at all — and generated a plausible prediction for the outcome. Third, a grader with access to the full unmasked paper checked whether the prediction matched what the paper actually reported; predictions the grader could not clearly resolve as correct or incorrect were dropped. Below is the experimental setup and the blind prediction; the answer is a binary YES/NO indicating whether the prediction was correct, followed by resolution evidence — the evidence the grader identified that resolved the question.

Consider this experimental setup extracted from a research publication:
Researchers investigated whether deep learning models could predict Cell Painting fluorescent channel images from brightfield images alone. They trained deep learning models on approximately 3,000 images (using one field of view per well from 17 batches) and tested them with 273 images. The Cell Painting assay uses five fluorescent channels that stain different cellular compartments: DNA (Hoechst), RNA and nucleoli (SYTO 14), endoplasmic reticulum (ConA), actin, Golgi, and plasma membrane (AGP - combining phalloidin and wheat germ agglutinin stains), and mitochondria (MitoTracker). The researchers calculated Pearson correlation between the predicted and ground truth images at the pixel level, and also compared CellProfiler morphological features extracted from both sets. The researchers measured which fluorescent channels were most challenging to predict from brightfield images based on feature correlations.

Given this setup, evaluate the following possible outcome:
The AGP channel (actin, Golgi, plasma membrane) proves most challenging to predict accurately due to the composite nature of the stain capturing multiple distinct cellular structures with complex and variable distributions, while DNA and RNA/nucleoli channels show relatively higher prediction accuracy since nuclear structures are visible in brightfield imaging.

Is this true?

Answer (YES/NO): NO